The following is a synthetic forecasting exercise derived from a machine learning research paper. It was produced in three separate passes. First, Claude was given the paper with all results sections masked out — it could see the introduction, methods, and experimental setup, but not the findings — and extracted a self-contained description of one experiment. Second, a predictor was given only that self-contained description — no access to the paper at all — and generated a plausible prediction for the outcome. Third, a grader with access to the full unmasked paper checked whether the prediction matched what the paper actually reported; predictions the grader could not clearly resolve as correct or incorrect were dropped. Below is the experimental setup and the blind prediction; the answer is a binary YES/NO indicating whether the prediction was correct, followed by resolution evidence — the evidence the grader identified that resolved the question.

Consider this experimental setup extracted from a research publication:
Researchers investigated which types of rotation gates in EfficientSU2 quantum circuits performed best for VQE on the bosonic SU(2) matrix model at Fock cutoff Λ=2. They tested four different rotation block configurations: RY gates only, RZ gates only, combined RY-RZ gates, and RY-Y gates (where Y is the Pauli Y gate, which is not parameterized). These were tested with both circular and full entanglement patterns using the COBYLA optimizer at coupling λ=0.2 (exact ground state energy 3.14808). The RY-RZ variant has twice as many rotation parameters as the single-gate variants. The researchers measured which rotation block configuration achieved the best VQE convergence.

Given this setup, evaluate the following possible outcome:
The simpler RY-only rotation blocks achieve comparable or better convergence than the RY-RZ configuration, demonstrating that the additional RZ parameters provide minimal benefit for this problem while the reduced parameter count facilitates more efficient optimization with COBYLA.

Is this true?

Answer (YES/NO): NO